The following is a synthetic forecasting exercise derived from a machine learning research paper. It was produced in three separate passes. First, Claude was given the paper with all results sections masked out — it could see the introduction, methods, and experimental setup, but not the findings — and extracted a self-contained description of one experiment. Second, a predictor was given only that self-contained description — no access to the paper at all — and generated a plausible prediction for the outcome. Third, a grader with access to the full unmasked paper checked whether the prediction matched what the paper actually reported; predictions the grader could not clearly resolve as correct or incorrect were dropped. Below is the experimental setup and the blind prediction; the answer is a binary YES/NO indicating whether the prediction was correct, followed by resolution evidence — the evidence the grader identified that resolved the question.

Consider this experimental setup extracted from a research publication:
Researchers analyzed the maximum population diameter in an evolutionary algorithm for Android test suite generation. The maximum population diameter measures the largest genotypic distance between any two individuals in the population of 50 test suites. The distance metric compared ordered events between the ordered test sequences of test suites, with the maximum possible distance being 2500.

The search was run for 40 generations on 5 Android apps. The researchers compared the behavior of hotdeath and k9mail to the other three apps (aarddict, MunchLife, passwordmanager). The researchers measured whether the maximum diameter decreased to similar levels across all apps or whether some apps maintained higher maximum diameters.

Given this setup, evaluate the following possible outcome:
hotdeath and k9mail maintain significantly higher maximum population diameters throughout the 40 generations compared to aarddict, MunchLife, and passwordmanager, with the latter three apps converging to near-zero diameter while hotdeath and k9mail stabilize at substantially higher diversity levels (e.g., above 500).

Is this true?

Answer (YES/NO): NO